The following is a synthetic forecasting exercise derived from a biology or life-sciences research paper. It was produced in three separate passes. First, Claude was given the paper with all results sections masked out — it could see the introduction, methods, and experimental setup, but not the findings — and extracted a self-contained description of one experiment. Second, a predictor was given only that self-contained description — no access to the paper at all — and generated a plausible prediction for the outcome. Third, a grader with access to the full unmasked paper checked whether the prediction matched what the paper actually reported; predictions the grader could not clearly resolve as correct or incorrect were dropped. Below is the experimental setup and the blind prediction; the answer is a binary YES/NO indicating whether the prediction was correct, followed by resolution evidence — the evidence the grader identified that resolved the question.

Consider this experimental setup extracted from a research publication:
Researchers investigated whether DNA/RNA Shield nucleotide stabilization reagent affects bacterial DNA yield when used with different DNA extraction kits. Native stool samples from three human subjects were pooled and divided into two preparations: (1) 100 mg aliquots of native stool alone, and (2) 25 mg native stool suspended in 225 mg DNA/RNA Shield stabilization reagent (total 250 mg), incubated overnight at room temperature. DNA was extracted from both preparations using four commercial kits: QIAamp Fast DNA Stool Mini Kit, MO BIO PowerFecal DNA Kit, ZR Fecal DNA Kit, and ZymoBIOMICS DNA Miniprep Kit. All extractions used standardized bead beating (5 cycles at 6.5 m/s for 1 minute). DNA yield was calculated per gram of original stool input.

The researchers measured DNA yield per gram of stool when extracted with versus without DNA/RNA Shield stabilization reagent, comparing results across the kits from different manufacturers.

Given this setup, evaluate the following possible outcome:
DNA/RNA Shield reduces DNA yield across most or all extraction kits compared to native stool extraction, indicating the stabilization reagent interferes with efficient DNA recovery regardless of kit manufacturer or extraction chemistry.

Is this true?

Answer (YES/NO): NO